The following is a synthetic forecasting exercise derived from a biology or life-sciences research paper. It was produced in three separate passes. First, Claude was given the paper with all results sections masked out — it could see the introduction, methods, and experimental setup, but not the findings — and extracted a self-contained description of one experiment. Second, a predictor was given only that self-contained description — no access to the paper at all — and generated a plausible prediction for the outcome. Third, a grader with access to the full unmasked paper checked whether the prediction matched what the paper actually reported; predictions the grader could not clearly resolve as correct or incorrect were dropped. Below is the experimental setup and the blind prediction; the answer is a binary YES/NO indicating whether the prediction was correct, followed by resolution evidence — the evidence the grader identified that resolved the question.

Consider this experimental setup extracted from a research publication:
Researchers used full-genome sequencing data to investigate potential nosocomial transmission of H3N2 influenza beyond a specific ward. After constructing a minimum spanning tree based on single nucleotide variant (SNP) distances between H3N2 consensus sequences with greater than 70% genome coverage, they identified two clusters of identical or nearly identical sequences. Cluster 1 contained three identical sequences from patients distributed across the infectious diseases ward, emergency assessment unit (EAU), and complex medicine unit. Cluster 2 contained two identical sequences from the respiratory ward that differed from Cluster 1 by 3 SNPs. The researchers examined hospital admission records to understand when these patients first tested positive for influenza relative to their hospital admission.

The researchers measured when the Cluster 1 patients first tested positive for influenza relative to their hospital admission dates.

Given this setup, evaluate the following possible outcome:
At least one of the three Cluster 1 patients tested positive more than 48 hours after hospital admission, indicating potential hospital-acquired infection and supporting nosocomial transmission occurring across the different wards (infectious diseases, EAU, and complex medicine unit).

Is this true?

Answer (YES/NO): YES